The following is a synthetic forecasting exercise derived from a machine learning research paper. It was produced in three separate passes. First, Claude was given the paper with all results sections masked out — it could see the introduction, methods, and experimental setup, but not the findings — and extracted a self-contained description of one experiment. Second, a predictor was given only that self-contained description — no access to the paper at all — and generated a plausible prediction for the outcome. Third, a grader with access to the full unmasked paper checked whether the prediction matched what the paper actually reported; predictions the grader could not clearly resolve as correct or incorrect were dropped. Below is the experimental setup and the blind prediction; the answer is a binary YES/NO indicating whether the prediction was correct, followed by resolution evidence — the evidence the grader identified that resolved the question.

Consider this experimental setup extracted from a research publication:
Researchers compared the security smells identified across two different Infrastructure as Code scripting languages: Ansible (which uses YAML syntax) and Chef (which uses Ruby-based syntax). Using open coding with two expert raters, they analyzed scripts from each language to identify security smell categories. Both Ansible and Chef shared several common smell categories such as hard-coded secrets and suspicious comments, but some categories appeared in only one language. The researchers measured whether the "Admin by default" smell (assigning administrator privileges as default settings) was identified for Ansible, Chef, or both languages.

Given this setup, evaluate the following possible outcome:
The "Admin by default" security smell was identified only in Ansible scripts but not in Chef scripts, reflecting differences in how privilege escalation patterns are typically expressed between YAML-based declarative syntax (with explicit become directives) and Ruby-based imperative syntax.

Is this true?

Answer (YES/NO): NO